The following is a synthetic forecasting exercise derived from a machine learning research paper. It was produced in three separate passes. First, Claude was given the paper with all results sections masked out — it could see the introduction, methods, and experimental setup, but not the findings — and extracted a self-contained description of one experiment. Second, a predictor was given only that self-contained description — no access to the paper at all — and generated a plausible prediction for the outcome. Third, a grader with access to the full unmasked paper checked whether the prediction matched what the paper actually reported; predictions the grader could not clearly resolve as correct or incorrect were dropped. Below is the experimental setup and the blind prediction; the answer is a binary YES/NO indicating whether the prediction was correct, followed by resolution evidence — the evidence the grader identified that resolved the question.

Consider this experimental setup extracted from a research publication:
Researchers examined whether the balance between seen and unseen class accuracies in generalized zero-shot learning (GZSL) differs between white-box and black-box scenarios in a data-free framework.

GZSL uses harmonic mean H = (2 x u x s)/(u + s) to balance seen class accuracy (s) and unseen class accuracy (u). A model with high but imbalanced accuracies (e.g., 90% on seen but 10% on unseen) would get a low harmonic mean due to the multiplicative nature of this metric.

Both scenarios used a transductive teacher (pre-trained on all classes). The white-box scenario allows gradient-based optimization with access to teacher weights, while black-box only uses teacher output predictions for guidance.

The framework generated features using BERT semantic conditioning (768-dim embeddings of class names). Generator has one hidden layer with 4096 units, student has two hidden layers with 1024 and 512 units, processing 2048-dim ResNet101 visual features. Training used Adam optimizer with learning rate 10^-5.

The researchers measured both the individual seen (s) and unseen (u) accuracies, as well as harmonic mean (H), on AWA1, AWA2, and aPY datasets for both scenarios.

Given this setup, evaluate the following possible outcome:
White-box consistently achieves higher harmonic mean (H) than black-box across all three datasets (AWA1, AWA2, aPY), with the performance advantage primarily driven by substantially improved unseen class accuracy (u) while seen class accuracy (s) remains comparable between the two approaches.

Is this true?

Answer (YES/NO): NO